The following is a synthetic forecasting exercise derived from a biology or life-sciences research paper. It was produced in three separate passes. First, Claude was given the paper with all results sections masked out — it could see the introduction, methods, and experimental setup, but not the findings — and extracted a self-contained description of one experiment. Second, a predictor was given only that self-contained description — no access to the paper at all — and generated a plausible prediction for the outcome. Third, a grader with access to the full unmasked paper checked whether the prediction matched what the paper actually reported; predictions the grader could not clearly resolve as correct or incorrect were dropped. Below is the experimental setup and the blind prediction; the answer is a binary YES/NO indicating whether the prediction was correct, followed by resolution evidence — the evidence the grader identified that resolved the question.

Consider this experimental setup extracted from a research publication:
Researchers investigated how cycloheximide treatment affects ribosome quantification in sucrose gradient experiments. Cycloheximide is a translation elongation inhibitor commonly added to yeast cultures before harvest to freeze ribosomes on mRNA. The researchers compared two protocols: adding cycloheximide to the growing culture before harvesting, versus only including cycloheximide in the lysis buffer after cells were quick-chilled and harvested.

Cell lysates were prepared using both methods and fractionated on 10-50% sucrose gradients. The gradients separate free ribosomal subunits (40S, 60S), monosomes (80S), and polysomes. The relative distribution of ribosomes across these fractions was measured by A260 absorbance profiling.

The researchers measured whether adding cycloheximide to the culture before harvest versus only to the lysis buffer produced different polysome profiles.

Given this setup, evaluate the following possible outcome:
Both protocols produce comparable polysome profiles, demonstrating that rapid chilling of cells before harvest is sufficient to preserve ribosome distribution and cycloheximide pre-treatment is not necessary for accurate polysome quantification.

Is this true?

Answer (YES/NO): NO